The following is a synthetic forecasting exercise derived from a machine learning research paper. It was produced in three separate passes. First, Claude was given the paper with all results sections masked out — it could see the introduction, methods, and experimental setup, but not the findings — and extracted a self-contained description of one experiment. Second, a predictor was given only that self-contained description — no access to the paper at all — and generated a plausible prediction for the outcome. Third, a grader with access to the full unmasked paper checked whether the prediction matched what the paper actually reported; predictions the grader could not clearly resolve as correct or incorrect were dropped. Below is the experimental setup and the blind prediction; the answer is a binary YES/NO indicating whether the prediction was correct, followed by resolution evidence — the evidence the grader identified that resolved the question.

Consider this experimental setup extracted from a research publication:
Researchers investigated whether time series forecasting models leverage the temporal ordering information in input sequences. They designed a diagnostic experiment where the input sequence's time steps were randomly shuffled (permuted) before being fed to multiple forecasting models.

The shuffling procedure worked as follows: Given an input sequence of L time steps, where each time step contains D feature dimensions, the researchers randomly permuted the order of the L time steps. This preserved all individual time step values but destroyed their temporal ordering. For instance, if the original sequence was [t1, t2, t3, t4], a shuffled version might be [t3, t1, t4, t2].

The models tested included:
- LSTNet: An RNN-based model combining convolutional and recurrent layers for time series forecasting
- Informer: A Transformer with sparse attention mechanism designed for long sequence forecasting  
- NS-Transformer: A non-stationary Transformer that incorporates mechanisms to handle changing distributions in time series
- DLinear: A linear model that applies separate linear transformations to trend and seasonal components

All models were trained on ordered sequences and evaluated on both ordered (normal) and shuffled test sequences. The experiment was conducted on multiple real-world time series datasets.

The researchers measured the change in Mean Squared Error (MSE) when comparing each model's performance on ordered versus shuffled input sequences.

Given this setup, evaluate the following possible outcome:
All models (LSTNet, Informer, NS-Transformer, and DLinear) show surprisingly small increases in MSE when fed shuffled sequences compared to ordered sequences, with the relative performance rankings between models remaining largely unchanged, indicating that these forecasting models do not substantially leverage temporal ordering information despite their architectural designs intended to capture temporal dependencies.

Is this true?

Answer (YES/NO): NO